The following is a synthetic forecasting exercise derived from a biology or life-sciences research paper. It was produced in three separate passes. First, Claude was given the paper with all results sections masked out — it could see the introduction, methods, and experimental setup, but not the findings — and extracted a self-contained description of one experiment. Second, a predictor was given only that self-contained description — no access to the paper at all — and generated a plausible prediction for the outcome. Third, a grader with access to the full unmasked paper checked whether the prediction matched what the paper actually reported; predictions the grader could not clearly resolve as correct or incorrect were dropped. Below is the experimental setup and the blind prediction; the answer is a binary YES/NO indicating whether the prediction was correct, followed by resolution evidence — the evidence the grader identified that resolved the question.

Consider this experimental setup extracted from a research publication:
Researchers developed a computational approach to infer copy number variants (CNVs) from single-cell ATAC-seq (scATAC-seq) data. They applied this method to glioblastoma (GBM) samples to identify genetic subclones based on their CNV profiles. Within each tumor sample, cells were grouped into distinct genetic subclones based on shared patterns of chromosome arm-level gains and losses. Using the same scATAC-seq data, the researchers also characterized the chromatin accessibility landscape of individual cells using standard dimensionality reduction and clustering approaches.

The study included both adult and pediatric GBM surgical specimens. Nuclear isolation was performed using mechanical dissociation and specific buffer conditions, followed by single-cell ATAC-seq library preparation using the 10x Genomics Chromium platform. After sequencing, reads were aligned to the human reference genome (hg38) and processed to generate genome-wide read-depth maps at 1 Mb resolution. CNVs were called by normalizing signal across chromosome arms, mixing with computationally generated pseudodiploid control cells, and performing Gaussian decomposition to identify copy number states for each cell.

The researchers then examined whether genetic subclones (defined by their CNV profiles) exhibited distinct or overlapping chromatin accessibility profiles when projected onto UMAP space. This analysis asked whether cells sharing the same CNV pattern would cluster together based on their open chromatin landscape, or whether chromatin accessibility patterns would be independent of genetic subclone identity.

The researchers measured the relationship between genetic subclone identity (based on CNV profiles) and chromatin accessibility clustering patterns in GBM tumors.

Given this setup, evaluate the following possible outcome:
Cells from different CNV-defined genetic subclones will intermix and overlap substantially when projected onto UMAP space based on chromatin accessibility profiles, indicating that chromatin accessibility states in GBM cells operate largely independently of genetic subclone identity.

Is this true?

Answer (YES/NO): NO